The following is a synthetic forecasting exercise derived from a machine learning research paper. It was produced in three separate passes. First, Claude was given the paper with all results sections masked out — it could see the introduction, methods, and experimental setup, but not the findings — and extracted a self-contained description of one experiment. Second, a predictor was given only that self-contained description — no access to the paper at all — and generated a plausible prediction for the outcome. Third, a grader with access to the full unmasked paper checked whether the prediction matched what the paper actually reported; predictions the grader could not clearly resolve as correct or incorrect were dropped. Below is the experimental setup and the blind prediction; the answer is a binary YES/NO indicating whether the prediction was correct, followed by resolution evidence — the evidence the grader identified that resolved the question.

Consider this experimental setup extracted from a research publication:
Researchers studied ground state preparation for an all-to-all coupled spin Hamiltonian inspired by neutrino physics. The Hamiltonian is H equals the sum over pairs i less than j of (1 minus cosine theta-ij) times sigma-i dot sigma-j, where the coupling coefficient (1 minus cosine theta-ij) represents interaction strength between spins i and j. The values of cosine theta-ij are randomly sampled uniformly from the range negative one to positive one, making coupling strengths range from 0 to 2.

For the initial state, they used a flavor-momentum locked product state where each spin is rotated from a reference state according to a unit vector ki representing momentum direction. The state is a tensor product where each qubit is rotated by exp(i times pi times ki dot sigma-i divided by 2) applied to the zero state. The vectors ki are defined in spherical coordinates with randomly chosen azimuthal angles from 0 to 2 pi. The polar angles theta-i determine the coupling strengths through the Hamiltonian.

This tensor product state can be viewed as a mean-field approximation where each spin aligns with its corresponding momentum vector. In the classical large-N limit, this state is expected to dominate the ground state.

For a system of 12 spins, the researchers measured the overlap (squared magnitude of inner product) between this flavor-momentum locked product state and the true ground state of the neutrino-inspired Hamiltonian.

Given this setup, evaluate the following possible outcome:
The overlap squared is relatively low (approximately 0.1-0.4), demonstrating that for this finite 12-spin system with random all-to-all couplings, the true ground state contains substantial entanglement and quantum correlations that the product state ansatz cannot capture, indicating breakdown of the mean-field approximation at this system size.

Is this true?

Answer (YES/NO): NO